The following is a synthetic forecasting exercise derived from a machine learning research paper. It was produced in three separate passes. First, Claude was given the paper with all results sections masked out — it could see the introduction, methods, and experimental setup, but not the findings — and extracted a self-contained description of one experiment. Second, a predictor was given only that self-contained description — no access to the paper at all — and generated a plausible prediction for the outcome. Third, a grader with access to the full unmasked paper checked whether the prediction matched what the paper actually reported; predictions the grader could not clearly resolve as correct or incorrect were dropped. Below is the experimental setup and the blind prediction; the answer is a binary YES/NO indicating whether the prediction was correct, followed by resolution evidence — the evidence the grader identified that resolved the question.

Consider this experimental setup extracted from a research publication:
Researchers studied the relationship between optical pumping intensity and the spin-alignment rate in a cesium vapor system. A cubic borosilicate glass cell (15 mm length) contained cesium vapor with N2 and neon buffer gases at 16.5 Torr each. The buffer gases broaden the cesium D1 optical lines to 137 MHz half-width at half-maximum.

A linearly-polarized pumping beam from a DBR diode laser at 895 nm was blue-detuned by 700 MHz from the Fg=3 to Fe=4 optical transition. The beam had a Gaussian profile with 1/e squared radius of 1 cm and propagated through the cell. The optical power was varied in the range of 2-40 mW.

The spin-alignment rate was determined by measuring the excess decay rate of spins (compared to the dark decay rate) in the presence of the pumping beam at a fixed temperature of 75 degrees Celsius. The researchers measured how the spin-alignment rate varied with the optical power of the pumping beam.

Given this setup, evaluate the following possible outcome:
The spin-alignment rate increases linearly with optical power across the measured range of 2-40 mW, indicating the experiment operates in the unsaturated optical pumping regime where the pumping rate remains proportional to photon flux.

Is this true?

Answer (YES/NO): YES